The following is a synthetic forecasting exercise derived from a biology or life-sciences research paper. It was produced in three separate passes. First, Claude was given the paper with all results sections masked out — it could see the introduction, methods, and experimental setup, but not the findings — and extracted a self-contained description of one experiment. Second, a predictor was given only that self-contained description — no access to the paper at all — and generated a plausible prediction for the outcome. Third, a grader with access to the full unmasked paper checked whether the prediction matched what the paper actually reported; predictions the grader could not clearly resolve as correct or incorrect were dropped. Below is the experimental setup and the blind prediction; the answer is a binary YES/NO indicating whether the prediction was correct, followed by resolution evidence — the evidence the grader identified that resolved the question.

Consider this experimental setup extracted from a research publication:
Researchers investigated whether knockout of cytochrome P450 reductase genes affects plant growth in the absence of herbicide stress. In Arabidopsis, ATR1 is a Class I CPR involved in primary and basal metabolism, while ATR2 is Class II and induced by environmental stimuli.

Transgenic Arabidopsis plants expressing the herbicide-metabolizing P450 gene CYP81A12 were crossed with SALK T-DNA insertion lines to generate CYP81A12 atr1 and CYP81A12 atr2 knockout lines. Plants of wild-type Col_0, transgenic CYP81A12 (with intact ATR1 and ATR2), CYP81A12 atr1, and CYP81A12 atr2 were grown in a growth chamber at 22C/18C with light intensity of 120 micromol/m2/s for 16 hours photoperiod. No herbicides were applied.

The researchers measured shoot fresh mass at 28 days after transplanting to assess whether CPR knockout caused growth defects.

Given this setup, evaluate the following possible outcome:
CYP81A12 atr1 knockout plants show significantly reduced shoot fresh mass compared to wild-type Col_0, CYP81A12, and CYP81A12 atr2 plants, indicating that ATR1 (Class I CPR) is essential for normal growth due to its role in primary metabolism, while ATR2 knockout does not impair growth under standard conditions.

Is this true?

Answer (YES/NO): NO